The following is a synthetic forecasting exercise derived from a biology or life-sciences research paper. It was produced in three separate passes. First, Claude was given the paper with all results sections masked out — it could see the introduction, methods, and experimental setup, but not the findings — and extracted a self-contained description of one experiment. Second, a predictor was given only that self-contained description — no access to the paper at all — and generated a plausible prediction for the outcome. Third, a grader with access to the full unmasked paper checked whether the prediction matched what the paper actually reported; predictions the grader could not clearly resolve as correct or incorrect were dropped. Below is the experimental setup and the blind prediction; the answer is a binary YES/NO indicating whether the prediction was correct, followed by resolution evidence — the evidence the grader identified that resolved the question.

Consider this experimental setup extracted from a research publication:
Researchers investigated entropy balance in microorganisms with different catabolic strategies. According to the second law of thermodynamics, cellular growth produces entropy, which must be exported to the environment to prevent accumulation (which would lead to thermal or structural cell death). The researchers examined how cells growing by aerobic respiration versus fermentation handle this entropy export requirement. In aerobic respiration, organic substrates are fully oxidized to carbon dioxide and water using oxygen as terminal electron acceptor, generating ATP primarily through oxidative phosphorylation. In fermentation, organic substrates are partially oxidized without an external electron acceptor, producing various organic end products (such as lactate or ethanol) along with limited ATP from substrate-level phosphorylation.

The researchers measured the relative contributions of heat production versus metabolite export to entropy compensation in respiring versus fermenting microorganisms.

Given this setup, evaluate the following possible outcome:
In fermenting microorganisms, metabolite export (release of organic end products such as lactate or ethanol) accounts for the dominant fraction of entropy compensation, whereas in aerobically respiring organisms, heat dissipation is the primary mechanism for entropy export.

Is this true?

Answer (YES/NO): YES